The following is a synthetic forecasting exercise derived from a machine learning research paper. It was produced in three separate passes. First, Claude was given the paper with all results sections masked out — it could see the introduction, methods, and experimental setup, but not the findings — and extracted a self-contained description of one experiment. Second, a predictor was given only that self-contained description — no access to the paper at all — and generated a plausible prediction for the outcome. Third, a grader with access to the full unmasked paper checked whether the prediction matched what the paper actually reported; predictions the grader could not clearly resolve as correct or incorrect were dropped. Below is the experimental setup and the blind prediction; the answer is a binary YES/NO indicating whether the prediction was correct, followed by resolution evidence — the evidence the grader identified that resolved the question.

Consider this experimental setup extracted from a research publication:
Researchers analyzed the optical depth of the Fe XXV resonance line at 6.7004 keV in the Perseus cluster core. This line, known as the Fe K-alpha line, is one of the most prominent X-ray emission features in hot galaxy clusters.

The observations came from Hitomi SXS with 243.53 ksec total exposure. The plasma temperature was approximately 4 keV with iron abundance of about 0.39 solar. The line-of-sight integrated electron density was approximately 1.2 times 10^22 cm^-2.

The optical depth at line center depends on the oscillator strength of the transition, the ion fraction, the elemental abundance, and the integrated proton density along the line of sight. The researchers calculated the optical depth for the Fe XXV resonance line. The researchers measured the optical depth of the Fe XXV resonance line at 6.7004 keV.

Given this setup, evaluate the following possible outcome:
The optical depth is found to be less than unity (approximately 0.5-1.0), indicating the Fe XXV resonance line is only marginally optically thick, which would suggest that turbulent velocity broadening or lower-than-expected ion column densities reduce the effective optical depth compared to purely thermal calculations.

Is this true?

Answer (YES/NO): NO